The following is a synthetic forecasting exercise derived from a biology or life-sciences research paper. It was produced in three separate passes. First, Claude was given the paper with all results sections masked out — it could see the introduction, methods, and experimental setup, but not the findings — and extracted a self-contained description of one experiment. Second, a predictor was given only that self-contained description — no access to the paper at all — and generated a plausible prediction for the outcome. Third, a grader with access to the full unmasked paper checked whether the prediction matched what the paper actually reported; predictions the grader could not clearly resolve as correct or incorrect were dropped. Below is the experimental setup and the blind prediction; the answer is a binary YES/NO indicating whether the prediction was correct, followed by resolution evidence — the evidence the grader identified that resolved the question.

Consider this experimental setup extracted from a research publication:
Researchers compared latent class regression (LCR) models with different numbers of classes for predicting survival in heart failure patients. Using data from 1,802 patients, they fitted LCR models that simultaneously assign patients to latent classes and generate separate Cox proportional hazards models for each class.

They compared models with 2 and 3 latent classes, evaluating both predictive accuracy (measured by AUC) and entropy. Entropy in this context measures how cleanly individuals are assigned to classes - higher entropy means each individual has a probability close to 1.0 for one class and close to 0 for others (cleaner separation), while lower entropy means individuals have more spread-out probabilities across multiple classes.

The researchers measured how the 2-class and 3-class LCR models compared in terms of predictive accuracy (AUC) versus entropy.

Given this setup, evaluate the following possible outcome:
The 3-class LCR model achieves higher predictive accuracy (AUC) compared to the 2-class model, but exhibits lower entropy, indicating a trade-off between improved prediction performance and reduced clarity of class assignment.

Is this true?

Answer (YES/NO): NO